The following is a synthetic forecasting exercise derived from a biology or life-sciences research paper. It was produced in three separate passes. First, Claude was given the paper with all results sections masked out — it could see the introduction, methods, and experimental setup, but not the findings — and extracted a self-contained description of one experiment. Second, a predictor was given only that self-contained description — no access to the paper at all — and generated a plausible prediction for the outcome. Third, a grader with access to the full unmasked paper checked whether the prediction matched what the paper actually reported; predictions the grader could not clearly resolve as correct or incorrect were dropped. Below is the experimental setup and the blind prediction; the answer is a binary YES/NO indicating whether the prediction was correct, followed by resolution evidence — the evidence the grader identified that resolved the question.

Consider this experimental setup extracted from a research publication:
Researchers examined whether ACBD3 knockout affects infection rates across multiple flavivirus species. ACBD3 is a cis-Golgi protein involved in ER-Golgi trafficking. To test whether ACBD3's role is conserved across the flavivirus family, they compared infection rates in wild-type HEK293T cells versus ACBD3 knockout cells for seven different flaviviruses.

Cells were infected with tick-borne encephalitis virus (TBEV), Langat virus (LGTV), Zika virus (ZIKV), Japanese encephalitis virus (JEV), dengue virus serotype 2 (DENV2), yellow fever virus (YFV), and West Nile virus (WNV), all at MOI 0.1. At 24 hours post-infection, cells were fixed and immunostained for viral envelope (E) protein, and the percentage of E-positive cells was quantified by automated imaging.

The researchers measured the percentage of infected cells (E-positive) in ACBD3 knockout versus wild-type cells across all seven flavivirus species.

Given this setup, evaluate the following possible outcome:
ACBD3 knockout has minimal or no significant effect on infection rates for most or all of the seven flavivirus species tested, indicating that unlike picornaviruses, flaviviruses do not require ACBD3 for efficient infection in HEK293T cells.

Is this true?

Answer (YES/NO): NO